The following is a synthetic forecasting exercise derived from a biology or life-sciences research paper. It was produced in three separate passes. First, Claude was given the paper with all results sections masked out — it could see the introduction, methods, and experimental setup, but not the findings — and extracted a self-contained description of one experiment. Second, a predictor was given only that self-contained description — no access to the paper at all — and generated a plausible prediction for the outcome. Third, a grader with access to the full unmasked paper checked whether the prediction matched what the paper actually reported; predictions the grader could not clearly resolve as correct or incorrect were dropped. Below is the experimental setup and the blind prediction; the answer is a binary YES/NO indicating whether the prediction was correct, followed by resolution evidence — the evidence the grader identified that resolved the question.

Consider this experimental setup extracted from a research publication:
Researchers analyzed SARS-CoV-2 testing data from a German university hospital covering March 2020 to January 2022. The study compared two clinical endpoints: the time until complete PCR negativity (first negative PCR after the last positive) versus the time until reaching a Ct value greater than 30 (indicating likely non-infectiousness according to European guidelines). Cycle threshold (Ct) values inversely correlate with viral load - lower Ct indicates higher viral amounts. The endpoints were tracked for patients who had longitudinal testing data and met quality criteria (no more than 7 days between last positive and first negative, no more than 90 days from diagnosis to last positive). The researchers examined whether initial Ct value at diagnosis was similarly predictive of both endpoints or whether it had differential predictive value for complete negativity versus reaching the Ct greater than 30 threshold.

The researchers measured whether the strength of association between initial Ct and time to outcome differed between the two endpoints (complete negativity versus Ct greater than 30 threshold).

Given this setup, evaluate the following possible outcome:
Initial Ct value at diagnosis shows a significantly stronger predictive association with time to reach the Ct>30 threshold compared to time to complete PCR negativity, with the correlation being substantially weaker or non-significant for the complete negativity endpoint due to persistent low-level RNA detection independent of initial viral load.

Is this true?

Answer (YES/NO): NO